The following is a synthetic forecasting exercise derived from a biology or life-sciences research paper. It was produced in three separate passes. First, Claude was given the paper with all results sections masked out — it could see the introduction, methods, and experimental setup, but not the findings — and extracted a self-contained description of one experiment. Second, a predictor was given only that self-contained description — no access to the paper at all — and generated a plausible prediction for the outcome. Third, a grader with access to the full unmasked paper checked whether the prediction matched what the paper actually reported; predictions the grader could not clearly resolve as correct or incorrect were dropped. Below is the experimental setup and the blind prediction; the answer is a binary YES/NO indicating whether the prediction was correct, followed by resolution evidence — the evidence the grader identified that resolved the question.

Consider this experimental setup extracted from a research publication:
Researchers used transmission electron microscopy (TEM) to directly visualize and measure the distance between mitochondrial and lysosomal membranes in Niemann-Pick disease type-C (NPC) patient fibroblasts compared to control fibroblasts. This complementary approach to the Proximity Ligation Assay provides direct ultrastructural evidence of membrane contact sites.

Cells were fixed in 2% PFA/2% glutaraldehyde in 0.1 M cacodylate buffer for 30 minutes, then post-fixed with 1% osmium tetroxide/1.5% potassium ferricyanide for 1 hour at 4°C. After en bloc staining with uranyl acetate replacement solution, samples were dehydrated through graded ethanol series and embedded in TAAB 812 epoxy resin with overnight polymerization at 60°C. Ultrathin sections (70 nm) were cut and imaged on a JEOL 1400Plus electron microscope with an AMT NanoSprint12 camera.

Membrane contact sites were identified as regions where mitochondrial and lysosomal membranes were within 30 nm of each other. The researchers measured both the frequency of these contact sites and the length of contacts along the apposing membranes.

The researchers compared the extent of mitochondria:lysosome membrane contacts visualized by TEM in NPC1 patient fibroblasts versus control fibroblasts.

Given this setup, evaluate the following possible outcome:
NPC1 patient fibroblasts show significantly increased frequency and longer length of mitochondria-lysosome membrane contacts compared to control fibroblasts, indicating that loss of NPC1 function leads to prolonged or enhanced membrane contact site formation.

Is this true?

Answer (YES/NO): YES